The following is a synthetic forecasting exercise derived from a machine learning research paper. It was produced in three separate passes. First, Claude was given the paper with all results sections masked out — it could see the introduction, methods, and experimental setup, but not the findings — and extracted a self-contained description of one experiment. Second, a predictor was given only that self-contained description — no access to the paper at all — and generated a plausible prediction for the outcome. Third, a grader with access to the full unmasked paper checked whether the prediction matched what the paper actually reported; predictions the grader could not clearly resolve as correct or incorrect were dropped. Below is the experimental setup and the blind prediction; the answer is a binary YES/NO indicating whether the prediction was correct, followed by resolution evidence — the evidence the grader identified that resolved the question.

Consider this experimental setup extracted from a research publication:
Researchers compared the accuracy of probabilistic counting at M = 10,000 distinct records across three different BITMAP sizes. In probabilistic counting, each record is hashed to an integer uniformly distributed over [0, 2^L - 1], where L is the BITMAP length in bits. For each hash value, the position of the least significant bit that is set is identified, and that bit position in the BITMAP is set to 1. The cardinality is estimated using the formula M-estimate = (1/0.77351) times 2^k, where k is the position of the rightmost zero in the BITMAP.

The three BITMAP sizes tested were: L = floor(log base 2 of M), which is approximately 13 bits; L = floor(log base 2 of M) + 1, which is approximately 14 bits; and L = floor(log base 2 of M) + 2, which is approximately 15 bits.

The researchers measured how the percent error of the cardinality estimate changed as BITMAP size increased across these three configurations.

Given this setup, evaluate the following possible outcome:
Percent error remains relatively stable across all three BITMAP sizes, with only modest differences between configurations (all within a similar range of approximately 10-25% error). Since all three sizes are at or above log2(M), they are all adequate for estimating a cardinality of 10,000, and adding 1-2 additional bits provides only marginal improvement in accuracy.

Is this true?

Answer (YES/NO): NO